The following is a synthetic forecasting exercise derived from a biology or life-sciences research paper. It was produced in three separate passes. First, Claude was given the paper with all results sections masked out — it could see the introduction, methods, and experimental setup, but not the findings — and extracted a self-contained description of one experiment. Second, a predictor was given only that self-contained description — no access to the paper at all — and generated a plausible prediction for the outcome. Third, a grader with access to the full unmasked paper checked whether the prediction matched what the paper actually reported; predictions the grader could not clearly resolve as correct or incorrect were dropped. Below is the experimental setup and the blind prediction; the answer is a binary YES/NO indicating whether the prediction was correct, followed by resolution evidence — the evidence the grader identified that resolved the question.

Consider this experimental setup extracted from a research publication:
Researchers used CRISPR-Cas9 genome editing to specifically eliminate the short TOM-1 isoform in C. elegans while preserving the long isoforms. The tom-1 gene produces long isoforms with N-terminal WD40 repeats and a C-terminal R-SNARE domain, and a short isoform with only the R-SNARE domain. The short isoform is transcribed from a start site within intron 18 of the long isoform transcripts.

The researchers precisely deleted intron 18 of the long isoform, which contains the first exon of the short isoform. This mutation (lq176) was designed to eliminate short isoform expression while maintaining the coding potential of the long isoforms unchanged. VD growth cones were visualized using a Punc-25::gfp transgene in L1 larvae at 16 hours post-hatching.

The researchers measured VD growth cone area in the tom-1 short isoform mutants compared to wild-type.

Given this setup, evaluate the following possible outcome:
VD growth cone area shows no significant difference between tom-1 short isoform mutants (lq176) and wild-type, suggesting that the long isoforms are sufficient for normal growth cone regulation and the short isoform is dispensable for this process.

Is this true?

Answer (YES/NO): NO